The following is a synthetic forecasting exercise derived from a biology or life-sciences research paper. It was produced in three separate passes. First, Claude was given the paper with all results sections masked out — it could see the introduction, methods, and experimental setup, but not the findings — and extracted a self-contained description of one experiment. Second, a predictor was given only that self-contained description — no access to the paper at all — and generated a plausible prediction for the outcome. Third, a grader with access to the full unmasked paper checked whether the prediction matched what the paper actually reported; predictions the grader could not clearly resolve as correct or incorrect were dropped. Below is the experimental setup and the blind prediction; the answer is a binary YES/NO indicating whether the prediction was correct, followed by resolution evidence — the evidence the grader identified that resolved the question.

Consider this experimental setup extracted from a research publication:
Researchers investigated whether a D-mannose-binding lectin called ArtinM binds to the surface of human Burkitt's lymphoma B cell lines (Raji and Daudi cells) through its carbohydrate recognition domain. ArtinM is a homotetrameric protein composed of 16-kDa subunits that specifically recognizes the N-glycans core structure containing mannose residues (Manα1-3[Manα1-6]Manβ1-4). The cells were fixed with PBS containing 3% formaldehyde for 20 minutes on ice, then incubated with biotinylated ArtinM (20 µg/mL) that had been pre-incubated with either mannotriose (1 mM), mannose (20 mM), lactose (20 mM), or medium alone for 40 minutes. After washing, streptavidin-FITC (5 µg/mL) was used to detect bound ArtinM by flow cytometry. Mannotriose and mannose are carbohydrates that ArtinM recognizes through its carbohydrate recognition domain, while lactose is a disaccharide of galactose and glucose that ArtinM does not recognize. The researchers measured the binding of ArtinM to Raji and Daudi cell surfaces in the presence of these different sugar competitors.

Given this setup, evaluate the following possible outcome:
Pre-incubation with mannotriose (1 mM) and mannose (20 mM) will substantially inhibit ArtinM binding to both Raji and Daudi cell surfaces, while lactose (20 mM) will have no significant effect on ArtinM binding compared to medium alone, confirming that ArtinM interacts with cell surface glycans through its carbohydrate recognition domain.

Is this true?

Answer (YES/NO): YES